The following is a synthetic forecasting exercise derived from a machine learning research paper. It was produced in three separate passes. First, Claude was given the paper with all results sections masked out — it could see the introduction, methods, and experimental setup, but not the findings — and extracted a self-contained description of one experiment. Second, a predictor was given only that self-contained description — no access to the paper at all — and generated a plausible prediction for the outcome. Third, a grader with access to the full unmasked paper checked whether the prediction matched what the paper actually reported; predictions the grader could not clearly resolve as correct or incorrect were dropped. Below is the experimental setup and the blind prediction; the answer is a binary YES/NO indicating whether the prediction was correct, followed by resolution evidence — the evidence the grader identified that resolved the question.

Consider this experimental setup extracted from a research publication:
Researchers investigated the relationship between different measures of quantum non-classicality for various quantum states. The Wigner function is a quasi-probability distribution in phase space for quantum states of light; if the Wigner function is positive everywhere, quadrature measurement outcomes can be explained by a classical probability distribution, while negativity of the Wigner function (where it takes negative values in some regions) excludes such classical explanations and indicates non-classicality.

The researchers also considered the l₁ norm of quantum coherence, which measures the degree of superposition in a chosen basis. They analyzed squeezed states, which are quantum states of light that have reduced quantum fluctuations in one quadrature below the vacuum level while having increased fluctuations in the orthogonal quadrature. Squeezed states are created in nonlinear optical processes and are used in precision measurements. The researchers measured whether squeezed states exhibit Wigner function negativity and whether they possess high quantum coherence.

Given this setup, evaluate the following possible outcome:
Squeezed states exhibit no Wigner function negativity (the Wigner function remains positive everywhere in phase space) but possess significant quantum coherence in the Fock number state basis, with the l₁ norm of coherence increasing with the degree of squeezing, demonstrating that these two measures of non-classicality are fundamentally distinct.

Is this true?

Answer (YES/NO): NO